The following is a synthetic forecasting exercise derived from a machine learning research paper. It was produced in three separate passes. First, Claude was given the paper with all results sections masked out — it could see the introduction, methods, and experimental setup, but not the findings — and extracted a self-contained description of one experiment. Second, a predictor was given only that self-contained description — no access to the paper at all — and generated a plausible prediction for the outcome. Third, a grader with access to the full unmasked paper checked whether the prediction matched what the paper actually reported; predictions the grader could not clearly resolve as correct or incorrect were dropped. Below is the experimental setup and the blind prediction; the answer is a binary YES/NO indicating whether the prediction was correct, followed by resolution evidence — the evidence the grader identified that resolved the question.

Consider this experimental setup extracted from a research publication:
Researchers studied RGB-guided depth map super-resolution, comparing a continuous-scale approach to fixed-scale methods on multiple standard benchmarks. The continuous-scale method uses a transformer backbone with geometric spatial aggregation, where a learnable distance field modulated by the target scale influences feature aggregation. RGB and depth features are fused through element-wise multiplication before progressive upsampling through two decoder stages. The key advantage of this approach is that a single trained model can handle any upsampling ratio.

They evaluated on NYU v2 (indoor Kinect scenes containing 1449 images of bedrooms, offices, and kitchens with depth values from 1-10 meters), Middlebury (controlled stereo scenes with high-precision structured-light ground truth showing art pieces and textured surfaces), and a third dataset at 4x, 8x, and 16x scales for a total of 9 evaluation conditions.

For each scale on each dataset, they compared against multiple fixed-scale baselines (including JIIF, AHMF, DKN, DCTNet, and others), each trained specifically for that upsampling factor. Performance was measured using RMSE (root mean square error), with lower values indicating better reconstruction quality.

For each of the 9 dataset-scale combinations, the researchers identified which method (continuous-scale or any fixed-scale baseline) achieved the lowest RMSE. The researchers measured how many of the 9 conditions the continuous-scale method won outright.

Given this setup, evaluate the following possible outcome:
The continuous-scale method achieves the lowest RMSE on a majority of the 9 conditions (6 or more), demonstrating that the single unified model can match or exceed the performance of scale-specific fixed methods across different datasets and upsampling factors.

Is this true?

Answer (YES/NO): YES